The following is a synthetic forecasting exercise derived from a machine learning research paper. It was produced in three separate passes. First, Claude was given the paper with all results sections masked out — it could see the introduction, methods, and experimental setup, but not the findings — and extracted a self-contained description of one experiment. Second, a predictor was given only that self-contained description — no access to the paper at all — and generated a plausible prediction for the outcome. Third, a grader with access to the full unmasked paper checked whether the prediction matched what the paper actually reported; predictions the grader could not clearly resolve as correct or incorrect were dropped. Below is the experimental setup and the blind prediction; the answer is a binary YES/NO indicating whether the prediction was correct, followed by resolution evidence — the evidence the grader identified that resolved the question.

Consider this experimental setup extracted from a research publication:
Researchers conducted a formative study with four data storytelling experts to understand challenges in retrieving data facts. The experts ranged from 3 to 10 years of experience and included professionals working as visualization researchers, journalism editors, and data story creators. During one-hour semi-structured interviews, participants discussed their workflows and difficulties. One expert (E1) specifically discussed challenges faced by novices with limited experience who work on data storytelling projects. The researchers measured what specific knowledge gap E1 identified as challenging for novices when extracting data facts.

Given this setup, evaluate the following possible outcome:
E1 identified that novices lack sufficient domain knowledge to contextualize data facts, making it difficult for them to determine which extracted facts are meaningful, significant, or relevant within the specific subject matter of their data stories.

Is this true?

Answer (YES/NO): NO